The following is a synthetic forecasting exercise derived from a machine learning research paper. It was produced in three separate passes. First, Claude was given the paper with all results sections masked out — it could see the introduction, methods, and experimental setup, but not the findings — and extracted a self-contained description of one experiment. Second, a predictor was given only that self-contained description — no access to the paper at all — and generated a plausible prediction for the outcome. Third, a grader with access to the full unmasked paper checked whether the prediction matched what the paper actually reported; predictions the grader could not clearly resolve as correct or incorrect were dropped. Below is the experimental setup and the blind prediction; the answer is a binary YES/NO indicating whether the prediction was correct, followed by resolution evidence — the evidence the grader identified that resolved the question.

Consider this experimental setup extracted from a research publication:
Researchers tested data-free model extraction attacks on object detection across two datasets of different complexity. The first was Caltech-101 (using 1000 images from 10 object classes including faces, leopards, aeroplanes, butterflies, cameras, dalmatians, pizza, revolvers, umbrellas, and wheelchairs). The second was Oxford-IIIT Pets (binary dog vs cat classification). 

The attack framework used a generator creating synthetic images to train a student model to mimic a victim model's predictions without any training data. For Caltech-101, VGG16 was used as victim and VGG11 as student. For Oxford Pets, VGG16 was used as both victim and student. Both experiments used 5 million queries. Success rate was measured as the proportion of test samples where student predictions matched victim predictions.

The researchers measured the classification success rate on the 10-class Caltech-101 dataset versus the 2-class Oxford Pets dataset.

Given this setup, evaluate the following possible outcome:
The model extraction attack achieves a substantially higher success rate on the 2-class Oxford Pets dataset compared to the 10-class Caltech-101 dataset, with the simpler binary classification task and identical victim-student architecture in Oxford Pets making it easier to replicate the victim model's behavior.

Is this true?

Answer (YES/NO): NO